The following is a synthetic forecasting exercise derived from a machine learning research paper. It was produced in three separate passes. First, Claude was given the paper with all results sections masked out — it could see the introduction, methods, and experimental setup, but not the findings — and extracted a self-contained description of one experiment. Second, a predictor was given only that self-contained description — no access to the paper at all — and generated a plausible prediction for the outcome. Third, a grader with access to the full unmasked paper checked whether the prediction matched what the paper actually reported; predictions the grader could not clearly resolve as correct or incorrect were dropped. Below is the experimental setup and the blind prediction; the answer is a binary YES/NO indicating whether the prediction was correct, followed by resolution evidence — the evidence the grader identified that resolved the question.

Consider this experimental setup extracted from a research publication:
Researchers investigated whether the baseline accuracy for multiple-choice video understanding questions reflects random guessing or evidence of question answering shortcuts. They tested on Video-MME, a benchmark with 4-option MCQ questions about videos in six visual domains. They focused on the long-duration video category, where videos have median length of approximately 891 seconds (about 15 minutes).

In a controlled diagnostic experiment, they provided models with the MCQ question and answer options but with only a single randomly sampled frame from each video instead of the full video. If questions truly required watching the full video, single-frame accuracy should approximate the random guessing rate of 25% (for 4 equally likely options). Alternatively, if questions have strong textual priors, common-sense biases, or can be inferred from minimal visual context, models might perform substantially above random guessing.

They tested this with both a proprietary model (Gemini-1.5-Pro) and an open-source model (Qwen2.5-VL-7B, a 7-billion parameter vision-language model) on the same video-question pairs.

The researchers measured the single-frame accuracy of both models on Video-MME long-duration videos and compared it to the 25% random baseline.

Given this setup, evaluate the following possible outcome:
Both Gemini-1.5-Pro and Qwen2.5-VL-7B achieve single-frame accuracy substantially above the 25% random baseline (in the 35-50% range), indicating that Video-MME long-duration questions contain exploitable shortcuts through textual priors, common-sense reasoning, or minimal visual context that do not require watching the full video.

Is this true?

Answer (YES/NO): YES